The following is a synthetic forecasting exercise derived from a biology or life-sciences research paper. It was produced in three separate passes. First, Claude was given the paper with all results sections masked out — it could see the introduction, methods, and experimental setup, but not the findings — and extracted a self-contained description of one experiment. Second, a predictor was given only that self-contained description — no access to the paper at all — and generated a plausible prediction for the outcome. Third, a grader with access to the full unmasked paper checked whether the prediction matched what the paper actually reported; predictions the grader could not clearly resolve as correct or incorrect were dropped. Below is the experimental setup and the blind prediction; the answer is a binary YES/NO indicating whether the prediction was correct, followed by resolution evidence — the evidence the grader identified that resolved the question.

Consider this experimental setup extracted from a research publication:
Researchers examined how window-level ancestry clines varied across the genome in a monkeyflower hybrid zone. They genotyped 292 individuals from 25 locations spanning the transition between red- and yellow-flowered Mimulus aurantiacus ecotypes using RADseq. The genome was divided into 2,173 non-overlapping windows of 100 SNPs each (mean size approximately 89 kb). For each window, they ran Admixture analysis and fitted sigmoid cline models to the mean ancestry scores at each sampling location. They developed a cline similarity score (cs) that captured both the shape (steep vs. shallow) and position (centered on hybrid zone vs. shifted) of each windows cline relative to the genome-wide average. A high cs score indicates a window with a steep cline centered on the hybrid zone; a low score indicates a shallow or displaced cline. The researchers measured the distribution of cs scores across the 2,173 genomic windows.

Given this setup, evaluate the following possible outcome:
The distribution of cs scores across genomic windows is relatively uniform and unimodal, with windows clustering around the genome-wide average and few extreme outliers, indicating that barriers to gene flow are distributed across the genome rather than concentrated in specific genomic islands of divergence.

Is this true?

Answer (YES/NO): NO